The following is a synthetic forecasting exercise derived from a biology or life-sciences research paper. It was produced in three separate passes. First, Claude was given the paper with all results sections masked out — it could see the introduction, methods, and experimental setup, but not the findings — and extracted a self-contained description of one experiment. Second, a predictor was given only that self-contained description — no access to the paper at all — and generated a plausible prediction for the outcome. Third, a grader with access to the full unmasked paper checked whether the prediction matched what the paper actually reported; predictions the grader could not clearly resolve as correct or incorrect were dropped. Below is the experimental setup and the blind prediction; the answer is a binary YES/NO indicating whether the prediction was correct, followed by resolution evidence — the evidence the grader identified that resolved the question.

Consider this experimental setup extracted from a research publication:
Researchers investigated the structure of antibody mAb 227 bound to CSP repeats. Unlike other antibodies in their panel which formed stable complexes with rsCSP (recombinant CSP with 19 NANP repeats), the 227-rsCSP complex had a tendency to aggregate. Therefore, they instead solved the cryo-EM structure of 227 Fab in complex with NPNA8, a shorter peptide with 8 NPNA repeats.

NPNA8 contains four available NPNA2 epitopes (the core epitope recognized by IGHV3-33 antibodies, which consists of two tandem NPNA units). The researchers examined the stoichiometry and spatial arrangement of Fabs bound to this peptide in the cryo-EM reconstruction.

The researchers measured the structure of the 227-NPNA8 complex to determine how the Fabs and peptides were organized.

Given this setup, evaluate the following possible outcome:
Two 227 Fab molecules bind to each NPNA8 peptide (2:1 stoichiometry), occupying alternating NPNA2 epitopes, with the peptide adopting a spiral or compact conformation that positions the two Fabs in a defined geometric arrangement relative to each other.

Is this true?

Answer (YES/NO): NO